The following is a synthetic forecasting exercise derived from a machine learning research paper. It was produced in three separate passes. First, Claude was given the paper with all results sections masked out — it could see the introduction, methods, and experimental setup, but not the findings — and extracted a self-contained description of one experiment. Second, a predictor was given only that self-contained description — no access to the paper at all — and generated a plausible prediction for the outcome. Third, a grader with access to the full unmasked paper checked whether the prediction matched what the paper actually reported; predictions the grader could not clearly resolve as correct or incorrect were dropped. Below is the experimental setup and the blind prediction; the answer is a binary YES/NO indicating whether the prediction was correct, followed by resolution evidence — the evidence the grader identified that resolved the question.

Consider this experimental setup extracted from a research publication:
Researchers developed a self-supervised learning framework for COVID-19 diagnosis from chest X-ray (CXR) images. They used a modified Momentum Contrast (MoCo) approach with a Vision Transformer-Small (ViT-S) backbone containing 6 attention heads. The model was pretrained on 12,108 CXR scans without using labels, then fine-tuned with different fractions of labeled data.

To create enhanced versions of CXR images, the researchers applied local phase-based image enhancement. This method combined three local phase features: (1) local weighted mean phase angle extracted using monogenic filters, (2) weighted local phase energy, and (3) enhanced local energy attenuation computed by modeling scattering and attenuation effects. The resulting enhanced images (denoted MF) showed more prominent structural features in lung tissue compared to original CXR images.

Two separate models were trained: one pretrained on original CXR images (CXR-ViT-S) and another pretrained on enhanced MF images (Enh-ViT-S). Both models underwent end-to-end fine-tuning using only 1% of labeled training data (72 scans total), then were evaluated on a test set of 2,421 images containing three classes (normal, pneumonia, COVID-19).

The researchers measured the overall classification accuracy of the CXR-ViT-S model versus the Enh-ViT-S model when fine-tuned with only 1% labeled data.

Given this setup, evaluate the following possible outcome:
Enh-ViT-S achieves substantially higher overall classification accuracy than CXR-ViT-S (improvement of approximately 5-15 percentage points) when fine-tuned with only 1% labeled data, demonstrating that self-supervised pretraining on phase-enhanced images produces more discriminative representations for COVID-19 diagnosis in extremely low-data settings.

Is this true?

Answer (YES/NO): YES